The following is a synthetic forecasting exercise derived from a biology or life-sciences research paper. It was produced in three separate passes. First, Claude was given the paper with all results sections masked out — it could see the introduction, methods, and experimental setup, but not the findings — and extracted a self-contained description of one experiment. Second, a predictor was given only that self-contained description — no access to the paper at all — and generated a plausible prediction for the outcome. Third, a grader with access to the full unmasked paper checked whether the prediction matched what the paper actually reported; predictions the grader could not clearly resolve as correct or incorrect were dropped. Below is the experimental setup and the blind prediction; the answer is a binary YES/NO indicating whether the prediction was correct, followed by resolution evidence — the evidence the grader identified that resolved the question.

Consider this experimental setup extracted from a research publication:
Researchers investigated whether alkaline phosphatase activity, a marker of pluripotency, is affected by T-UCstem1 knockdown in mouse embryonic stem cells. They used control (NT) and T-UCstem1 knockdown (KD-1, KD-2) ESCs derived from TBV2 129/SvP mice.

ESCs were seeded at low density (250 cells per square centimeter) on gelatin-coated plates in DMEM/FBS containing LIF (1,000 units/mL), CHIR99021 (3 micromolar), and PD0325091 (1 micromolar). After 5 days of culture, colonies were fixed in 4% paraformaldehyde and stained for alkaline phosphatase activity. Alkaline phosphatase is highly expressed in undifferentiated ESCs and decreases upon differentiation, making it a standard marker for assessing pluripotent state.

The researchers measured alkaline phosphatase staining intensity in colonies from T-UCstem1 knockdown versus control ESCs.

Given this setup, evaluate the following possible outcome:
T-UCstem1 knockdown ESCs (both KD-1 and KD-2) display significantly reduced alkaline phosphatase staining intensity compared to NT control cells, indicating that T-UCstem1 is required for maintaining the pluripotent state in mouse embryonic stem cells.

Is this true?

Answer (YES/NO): NO